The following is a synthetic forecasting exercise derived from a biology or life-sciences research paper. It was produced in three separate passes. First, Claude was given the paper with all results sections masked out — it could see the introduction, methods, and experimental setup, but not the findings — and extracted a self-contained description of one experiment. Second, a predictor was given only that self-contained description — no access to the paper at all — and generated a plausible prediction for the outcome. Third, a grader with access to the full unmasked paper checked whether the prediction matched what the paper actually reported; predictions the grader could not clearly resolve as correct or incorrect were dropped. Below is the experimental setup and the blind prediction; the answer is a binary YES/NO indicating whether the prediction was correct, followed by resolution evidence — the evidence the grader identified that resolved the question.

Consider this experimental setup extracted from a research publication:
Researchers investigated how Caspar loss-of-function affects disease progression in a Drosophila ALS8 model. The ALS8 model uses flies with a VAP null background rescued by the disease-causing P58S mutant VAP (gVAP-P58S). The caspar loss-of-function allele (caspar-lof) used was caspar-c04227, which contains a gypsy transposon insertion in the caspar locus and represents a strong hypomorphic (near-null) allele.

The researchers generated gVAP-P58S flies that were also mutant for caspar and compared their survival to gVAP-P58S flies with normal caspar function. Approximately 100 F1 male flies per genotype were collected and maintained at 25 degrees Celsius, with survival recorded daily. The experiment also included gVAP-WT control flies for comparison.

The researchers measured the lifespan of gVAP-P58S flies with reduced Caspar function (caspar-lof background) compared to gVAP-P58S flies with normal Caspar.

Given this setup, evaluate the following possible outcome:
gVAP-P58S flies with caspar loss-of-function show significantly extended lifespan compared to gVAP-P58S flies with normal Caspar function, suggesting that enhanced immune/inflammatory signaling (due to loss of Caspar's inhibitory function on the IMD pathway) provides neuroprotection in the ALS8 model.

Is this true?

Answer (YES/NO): NO